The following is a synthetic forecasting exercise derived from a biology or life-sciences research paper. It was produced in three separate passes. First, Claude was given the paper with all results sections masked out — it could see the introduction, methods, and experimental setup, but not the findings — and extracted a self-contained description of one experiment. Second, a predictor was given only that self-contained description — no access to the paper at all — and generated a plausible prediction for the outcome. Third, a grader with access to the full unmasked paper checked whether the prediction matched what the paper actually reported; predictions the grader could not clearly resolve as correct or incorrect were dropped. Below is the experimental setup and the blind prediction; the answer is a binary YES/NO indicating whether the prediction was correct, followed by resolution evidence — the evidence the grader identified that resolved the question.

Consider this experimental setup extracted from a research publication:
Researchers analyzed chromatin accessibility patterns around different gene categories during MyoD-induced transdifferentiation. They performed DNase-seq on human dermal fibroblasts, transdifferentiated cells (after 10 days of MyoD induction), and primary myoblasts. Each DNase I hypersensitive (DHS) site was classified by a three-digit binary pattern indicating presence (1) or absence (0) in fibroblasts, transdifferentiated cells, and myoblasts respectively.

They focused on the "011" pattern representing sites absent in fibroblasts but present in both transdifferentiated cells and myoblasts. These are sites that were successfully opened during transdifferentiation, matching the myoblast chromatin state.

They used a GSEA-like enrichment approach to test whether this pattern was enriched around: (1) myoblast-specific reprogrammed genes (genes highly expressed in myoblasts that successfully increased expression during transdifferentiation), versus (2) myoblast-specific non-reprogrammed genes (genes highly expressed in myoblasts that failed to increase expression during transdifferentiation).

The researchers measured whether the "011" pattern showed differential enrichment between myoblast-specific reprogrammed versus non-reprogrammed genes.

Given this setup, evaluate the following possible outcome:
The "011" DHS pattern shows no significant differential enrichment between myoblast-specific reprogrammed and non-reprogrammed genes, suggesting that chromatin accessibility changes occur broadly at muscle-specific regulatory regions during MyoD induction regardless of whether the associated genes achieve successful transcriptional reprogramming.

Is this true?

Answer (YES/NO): NO